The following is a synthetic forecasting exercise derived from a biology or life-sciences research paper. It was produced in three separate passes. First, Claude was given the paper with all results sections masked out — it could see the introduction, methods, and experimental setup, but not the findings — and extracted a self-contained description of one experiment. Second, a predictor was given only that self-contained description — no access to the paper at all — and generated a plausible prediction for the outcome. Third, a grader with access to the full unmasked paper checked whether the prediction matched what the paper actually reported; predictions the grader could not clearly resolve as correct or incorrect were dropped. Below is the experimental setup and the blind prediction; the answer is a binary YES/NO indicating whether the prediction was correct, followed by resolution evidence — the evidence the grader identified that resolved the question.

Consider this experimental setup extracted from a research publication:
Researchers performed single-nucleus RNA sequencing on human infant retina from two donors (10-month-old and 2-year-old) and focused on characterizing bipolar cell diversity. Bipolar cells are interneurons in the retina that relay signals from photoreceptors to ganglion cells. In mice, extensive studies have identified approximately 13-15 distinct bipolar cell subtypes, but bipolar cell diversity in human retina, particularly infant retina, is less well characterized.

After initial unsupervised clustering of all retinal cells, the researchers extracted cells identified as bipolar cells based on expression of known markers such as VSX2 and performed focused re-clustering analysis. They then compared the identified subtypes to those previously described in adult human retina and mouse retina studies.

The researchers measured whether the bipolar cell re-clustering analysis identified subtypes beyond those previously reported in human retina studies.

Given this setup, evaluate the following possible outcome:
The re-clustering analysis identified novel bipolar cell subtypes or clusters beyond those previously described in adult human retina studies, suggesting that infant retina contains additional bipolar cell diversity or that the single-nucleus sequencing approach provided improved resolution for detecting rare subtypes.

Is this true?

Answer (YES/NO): YES